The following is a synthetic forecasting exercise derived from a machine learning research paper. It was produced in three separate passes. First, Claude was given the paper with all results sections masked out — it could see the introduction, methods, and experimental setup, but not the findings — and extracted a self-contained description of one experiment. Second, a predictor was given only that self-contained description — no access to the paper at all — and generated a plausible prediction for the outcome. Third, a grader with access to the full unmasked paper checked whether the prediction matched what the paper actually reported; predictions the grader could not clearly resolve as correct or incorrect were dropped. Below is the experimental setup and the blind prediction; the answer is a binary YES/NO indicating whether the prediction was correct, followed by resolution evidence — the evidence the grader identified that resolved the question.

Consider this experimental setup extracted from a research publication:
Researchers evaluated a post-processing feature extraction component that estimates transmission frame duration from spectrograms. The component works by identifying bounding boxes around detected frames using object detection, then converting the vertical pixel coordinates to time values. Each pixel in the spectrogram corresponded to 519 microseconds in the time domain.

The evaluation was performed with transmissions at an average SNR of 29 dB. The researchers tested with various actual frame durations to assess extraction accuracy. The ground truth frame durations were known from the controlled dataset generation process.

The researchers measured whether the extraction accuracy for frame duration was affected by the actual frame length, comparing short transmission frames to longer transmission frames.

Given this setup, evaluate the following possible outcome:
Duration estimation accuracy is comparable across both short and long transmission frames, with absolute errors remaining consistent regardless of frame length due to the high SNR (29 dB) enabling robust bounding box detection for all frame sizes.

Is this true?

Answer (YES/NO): NO